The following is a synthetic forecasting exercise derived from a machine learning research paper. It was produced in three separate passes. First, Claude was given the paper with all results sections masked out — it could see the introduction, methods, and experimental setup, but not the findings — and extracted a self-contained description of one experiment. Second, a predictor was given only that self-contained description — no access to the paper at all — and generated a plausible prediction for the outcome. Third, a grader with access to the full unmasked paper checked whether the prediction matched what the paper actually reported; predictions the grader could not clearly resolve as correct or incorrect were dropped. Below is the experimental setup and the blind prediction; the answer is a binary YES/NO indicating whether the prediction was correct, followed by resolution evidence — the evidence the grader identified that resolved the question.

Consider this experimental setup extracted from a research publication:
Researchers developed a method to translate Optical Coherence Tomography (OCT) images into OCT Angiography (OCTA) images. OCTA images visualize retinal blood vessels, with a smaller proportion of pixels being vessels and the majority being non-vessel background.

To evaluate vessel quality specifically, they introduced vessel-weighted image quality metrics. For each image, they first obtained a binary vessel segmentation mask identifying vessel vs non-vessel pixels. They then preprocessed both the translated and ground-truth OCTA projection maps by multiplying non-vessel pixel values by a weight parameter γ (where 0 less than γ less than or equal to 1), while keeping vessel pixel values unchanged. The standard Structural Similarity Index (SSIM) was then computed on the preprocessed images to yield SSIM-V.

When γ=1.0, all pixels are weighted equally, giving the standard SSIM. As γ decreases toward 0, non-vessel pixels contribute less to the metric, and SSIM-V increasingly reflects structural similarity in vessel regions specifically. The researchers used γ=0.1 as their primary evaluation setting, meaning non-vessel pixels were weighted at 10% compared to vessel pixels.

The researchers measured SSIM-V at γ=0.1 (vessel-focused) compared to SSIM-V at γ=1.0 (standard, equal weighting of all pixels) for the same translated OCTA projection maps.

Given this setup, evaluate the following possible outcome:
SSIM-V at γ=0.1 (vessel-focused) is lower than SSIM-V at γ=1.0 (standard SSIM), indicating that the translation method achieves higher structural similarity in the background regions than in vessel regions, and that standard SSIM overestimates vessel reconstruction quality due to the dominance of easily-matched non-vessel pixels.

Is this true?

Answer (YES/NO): NO